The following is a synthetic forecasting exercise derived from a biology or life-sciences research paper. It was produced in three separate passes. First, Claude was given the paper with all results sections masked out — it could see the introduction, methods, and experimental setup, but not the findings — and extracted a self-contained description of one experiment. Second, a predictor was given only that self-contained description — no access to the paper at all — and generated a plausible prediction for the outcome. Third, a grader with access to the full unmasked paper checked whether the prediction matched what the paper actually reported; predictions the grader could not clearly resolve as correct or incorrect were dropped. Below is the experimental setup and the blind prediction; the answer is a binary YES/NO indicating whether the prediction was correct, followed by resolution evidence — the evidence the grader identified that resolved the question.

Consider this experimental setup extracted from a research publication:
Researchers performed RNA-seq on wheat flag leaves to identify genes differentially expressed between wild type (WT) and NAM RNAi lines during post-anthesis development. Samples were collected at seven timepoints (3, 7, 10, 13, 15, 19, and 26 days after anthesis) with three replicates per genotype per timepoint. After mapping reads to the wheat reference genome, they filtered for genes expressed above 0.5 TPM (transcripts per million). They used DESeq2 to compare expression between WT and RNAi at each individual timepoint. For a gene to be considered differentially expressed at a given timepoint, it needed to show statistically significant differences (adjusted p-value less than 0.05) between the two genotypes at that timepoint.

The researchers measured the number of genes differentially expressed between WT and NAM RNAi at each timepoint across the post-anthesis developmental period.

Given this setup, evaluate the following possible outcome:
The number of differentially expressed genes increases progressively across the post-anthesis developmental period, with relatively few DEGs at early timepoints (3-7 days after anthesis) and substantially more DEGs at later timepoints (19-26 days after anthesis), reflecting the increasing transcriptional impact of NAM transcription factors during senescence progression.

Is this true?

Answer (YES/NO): NO